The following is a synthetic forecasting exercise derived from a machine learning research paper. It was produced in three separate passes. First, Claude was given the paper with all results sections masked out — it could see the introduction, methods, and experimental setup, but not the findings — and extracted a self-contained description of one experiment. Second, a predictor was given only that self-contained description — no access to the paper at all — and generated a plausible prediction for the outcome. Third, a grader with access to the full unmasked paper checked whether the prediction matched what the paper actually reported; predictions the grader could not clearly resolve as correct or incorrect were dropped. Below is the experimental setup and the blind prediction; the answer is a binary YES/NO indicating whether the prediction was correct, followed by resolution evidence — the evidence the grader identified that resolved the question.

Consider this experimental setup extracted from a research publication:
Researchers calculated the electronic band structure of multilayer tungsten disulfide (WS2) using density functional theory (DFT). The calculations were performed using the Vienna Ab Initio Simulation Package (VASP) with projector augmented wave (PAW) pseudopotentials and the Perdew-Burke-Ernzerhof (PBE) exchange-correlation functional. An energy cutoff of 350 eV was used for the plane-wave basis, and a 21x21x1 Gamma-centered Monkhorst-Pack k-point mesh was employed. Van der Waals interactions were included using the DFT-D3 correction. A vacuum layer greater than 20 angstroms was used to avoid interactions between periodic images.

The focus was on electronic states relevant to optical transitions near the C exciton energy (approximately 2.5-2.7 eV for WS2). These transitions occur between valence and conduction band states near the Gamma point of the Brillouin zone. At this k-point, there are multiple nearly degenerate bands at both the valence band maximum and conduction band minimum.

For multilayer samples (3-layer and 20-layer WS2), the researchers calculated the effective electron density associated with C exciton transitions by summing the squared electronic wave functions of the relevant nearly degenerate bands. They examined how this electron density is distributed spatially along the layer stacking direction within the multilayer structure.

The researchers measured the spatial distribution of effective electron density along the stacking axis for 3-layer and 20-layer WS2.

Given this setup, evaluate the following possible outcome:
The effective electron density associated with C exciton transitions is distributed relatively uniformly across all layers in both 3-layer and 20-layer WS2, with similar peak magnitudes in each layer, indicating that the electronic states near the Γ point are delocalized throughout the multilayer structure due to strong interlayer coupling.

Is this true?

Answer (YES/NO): NO